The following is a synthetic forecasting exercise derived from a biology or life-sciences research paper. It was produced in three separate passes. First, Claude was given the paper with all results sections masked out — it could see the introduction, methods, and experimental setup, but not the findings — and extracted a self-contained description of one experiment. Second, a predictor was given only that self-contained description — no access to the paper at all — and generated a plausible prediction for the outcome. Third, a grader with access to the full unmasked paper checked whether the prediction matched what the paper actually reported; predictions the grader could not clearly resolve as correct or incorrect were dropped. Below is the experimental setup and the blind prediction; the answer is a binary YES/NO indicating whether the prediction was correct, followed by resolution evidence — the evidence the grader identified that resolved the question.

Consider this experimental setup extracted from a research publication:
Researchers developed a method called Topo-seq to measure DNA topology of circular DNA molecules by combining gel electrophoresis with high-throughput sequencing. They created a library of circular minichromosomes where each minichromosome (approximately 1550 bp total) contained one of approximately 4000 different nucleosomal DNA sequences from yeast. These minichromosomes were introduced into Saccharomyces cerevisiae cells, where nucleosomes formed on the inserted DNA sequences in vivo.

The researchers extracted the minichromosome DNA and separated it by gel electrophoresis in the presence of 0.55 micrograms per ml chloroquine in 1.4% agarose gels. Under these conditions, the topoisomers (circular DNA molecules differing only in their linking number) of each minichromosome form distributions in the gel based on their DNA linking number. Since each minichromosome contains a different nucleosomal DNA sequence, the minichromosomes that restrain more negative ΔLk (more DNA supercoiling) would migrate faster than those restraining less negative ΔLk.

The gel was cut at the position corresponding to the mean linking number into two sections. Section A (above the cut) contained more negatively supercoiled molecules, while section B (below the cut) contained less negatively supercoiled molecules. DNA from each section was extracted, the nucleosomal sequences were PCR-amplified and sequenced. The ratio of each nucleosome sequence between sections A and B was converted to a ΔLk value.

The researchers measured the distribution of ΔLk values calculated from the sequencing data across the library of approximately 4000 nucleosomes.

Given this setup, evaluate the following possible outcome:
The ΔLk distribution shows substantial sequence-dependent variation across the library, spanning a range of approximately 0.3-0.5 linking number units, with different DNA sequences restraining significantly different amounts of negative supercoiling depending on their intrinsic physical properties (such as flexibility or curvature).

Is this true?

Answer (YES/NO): YES